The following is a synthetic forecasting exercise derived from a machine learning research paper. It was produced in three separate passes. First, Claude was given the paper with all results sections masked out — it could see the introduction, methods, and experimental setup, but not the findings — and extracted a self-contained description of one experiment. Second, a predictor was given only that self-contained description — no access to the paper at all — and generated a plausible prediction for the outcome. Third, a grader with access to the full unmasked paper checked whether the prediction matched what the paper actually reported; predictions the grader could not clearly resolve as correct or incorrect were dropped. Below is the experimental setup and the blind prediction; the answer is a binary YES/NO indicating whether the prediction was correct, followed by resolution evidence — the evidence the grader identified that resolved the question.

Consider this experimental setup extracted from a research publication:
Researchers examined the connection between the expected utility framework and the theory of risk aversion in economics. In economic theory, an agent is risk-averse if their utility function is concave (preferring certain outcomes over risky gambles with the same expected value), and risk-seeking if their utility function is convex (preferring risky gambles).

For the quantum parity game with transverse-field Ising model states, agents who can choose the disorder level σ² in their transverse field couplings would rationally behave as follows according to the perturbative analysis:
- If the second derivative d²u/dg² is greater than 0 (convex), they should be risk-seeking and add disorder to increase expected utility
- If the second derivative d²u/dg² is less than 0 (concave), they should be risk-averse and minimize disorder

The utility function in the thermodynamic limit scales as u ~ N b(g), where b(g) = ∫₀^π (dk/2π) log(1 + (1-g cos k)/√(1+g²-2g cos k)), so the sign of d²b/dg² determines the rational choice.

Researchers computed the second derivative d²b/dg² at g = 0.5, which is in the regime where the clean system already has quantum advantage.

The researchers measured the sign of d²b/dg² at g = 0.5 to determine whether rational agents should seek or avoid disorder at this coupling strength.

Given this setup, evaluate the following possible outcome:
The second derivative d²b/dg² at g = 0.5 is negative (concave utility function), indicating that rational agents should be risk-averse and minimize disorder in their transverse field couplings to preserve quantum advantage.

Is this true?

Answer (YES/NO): YES